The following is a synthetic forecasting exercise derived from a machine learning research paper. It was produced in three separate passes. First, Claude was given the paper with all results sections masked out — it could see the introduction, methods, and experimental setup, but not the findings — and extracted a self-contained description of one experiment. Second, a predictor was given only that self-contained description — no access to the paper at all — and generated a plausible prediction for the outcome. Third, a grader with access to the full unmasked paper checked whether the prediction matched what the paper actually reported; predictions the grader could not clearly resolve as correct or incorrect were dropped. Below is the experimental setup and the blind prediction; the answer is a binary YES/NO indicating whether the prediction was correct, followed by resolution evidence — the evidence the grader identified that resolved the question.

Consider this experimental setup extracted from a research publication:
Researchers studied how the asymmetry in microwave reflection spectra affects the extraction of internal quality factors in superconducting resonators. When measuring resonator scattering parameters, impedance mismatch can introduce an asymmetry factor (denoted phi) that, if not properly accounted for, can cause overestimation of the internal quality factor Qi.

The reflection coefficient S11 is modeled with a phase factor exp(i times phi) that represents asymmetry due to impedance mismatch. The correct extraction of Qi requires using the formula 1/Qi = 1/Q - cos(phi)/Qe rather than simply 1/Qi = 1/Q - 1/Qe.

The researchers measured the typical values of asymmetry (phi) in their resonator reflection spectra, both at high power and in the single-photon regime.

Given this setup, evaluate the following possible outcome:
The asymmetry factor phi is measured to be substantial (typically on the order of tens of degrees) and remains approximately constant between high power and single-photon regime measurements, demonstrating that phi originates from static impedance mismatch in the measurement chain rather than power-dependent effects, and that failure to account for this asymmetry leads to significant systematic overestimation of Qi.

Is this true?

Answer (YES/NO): NO